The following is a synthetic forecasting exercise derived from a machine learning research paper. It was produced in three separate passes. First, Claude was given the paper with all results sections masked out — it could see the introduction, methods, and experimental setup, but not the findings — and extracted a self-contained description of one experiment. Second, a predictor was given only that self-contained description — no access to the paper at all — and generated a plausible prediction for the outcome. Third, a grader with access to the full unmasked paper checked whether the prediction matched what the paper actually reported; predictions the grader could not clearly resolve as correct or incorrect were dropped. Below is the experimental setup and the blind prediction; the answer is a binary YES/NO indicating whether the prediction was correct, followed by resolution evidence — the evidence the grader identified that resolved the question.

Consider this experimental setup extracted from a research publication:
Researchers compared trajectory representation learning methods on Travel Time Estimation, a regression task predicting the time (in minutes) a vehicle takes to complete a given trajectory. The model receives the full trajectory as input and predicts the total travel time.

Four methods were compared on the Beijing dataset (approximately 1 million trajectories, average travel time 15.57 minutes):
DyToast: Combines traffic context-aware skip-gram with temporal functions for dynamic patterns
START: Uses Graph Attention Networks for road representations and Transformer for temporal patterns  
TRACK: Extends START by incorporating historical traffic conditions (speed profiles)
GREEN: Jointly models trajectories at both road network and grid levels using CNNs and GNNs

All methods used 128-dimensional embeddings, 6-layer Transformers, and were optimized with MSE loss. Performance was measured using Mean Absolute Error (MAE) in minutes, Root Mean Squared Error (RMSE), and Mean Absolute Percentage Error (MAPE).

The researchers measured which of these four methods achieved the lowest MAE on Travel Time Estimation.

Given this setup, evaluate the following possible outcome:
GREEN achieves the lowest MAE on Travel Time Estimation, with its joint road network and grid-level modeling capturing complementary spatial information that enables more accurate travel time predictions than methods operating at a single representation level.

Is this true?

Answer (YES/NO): NO